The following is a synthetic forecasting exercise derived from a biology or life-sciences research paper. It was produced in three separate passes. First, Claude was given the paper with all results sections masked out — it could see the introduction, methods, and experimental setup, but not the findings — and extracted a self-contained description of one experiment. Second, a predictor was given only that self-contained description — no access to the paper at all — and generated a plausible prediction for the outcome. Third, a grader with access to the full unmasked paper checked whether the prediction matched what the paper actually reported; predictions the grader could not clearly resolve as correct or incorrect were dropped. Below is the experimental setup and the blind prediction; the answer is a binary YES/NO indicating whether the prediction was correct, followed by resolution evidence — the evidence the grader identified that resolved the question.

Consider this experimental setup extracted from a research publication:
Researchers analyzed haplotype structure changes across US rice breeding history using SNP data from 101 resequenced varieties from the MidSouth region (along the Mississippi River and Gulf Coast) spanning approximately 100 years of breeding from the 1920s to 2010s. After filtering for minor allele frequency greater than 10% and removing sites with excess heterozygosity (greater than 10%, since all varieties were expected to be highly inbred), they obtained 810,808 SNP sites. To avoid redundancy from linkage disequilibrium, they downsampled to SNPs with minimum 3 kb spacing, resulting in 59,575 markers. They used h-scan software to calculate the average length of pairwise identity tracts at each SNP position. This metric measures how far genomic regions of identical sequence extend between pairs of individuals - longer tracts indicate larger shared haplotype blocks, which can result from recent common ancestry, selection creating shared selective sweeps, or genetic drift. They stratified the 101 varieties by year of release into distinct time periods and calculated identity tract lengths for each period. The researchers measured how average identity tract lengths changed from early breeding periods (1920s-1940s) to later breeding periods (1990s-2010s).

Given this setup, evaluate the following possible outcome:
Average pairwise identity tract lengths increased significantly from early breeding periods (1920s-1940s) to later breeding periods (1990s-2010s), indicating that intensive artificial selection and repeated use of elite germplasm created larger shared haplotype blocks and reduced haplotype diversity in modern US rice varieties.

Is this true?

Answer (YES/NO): NO